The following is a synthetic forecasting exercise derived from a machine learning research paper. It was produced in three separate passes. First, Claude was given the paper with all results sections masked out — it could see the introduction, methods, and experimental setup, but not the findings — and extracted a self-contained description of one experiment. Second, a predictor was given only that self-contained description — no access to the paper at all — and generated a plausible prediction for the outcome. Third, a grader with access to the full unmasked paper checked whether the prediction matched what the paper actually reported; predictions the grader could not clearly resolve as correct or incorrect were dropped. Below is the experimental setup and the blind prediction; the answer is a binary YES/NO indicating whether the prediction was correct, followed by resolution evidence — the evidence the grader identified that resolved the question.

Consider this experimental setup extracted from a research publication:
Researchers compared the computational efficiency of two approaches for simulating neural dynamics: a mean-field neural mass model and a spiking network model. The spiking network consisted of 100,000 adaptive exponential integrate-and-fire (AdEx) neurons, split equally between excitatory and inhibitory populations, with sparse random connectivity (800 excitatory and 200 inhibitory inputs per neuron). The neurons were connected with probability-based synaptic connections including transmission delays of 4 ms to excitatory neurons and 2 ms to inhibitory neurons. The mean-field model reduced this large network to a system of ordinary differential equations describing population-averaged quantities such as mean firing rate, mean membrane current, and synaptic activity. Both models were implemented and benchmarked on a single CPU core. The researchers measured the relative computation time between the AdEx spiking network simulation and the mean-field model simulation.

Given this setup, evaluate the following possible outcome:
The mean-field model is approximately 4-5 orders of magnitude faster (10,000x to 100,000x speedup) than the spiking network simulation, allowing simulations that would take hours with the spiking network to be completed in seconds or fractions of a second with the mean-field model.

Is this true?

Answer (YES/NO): YES